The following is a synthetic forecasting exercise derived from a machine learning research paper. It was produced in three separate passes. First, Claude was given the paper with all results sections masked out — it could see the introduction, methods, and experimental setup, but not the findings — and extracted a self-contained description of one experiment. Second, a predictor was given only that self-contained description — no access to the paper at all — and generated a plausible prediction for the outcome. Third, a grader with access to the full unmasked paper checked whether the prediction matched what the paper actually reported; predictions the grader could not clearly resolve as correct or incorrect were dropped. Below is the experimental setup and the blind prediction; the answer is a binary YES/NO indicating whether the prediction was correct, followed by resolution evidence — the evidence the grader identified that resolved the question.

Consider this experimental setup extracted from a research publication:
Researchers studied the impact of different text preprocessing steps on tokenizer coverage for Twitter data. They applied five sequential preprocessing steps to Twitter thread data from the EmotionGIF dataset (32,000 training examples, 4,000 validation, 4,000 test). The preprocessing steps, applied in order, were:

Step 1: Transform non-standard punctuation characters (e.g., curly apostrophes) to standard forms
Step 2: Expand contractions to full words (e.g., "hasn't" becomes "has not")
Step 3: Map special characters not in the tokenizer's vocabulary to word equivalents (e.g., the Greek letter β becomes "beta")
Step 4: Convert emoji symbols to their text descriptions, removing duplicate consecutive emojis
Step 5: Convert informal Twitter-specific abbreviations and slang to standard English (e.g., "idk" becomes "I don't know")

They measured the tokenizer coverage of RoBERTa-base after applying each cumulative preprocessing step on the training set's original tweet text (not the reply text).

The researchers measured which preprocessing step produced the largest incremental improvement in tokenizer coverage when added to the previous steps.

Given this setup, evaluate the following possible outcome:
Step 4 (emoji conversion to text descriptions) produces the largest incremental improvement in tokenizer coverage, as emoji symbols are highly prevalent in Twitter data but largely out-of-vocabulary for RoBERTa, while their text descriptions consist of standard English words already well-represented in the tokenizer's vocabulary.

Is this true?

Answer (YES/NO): NO